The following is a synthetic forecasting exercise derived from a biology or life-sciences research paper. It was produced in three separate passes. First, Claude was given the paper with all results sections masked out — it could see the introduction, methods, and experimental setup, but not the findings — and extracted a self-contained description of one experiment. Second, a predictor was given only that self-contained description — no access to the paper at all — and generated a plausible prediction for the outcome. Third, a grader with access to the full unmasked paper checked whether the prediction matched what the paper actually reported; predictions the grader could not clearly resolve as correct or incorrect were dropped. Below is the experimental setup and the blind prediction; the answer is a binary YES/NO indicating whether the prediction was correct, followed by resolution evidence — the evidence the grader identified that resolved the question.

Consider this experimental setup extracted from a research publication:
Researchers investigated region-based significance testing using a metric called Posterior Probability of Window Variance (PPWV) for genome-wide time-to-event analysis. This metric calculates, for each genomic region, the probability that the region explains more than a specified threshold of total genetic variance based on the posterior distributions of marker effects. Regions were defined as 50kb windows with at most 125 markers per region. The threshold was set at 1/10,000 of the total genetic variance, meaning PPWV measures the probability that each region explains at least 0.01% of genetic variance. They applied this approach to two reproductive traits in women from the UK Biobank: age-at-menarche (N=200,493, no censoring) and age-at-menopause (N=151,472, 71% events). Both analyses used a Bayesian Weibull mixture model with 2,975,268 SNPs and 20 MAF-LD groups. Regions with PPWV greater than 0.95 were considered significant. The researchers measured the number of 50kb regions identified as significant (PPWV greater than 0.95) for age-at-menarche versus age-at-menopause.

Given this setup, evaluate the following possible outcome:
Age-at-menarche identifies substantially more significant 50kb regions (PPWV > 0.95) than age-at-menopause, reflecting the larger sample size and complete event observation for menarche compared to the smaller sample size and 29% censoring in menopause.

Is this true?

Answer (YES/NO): YES